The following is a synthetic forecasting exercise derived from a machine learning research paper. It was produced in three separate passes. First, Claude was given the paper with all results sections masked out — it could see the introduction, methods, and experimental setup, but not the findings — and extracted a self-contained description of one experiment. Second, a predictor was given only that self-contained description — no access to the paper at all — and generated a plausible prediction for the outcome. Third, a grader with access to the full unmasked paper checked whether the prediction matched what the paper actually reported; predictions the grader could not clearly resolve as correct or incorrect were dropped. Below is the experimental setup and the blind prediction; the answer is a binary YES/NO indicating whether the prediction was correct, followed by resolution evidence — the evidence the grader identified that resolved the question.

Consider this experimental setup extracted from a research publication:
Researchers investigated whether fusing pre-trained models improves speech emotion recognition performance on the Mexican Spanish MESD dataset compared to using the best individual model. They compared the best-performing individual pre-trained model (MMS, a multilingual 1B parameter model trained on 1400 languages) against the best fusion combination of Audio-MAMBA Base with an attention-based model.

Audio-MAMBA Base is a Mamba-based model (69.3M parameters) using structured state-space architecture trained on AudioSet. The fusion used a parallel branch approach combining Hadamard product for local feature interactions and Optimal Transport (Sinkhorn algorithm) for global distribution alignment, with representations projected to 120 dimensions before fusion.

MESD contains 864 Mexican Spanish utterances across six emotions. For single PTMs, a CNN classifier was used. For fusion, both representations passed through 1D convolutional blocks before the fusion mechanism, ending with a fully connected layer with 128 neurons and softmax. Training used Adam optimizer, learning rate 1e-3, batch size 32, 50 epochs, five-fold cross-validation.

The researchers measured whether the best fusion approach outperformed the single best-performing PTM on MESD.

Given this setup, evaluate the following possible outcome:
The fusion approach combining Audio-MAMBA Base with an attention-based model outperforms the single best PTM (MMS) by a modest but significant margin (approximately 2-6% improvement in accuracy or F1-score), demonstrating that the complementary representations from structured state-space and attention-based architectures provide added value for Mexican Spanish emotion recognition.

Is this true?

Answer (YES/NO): NO